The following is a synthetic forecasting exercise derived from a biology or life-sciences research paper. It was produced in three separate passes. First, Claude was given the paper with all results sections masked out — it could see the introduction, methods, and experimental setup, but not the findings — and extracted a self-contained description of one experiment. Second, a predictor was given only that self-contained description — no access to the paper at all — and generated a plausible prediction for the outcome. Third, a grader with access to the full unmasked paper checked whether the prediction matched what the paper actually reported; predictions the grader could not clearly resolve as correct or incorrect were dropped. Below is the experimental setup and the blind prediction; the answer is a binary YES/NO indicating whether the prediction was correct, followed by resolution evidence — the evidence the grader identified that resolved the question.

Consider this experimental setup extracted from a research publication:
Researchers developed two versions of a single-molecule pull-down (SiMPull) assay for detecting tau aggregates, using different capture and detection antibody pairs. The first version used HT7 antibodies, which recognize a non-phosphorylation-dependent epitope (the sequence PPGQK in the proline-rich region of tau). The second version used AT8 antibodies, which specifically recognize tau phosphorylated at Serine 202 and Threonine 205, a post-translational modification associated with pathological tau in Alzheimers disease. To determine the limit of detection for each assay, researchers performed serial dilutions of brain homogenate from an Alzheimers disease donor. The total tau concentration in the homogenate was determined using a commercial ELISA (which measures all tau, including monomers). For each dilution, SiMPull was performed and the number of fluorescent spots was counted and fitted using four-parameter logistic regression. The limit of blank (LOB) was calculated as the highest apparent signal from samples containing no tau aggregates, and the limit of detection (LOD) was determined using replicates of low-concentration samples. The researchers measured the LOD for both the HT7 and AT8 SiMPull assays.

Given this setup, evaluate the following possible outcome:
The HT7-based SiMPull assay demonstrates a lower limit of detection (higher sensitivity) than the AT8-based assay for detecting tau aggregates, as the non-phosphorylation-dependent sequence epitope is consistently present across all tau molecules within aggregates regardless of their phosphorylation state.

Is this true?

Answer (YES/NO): YES